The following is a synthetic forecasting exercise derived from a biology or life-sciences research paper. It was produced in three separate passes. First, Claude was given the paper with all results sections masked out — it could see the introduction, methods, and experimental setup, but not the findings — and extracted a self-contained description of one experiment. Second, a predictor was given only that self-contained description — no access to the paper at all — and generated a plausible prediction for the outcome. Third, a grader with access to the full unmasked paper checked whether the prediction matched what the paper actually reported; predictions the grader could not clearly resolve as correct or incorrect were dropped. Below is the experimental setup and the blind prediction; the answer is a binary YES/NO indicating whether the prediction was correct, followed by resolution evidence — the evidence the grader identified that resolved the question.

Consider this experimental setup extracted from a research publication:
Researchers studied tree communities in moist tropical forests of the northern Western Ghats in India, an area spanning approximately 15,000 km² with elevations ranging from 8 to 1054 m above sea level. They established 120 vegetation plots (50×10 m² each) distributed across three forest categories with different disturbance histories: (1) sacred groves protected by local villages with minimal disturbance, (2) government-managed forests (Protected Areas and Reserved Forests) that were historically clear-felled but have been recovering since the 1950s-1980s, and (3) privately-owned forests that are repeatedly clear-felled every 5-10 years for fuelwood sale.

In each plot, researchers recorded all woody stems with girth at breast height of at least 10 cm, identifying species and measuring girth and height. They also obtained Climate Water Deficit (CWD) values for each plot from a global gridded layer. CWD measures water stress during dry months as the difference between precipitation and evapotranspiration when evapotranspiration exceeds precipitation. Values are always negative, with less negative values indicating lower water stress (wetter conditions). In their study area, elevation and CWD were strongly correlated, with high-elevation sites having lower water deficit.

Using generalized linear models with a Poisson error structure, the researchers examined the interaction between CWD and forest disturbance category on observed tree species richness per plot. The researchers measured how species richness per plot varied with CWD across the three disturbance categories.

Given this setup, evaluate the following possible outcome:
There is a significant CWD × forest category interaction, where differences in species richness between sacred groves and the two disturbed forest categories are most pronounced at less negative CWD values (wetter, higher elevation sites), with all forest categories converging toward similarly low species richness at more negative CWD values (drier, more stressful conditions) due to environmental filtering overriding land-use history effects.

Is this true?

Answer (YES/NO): NO